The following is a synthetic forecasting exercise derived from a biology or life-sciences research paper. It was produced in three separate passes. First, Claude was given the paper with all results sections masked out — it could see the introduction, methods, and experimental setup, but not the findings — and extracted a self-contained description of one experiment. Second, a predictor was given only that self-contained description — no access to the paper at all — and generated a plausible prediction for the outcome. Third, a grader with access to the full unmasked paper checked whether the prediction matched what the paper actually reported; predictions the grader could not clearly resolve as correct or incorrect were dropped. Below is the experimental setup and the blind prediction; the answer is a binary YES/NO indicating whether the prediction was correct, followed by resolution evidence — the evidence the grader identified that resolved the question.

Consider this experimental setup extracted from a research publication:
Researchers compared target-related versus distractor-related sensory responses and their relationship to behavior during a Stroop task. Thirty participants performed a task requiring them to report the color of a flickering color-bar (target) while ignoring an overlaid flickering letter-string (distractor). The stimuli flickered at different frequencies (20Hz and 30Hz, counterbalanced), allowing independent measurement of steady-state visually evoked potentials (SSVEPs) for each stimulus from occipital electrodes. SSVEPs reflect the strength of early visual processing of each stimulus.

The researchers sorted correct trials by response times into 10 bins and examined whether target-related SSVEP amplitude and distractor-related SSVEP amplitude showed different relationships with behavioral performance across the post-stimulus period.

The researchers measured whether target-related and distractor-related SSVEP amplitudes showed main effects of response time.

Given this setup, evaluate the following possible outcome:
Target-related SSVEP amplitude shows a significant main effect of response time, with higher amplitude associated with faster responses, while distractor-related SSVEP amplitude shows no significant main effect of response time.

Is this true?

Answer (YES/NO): NO